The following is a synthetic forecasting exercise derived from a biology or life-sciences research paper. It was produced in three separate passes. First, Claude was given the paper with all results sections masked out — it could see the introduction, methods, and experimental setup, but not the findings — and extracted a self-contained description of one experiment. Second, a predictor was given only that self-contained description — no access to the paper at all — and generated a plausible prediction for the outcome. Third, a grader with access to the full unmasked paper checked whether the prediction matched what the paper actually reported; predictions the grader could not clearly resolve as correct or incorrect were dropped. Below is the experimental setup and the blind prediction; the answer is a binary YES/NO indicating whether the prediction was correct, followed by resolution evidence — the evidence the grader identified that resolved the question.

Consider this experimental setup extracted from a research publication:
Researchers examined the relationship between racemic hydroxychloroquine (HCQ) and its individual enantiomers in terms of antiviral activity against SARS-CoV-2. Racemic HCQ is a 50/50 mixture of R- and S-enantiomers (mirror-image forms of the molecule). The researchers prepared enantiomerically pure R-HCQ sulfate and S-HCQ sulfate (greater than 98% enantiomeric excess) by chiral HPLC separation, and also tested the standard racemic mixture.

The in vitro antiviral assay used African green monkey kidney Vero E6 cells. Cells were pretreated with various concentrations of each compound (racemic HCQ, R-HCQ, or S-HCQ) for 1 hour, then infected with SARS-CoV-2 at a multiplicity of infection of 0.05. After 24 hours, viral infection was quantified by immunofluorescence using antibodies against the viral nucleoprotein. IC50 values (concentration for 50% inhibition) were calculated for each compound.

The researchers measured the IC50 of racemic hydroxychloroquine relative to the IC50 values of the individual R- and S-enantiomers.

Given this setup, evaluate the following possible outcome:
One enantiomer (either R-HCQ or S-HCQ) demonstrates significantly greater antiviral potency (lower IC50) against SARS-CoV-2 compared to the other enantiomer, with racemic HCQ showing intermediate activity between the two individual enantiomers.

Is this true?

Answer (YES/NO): YES